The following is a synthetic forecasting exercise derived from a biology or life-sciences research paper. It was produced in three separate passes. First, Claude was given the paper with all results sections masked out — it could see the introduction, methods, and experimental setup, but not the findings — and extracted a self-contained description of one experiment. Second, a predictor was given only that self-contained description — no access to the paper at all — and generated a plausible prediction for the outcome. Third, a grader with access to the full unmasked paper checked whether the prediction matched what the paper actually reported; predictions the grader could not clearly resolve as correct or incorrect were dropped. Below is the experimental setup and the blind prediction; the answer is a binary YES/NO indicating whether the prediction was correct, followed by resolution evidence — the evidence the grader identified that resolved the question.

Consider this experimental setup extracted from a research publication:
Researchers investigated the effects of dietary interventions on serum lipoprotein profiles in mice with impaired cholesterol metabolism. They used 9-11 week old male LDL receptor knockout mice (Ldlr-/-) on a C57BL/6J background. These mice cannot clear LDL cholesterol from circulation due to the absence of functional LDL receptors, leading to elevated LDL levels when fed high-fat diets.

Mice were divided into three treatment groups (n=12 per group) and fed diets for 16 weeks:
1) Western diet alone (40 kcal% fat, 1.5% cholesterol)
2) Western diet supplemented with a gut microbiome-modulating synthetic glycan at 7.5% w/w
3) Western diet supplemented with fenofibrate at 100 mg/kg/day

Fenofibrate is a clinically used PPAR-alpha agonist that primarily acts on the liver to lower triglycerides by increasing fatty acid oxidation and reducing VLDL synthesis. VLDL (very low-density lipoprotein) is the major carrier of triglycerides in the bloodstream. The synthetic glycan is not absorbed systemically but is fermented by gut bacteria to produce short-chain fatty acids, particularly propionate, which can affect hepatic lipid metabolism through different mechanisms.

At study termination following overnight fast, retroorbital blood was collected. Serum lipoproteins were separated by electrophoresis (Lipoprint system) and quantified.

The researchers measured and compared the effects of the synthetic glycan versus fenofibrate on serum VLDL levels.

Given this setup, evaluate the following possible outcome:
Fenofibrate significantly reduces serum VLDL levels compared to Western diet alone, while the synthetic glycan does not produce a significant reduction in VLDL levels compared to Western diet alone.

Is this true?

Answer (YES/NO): NO